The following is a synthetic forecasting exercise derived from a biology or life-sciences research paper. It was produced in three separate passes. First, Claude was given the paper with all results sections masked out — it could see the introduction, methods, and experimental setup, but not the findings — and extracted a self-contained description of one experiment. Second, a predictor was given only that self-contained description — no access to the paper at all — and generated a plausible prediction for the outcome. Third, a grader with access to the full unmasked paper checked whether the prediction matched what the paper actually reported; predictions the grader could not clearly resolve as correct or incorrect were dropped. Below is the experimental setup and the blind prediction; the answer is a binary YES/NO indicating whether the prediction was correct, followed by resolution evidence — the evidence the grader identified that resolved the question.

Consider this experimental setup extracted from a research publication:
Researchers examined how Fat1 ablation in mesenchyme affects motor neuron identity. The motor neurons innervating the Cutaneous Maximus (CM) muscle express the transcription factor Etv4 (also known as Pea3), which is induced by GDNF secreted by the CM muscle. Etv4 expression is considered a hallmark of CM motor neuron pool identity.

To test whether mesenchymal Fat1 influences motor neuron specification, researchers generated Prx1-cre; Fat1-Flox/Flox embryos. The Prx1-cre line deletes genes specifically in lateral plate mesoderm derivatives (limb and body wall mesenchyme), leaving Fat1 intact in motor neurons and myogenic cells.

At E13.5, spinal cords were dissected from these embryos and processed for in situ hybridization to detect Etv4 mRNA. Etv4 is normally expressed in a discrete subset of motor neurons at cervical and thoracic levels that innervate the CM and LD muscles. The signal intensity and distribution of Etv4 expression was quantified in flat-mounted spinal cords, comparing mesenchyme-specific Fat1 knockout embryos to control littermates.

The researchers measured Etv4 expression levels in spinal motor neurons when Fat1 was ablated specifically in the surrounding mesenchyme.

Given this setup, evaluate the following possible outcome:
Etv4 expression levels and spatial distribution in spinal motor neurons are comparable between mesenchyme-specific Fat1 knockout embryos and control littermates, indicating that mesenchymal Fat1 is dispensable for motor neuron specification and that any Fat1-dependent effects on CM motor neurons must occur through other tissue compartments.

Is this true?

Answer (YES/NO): NO